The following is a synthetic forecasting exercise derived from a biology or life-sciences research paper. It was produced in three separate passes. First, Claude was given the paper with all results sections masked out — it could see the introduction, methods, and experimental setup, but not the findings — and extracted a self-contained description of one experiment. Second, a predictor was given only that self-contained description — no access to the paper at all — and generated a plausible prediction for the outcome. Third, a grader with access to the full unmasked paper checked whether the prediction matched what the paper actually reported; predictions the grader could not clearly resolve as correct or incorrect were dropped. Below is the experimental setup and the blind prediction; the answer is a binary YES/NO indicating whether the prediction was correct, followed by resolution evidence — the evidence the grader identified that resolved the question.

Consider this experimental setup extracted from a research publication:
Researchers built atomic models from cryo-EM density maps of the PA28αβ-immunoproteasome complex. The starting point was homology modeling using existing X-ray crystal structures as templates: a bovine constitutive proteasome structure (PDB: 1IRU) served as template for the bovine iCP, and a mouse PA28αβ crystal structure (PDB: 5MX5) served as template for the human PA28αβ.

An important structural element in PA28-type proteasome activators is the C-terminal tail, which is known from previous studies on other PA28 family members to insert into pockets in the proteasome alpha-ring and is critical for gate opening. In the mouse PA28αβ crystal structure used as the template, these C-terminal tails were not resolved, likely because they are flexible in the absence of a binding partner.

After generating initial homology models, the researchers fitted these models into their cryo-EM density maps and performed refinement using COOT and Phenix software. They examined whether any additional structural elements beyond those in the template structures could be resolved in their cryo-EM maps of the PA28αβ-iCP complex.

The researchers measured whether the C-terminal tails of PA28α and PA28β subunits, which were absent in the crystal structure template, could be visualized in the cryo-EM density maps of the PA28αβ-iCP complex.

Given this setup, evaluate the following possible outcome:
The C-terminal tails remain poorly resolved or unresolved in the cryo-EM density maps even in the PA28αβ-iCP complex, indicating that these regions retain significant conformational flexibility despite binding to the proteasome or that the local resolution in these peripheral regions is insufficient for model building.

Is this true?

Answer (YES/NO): NO